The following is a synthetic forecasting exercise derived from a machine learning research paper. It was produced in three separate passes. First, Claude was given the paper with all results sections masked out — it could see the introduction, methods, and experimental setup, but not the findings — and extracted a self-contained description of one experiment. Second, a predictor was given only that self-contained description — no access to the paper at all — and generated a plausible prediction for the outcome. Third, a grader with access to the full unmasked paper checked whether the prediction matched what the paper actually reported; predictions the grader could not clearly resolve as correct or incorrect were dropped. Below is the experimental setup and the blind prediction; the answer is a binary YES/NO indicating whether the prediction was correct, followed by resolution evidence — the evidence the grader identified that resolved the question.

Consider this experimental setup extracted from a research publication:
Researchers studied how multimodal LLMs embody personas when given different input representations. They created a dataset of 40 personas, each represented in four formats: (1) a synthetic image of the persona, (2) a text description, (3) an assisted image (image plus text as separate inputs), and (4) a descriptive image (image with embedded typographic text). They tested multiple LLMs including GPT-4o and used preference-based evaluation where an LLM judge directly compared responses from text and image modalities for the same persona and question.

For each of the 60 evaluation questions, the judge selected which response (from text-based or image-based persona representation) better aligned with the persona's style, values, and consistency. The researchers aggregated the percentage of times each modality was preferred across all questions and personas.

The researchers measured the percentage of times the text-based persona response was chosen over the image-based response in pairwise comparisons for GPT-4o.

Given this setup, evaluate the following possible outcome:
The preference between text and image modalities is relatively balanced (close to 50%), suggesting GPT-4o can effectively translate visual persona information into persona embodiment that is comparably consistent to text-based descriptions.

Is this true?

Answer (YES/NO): NO